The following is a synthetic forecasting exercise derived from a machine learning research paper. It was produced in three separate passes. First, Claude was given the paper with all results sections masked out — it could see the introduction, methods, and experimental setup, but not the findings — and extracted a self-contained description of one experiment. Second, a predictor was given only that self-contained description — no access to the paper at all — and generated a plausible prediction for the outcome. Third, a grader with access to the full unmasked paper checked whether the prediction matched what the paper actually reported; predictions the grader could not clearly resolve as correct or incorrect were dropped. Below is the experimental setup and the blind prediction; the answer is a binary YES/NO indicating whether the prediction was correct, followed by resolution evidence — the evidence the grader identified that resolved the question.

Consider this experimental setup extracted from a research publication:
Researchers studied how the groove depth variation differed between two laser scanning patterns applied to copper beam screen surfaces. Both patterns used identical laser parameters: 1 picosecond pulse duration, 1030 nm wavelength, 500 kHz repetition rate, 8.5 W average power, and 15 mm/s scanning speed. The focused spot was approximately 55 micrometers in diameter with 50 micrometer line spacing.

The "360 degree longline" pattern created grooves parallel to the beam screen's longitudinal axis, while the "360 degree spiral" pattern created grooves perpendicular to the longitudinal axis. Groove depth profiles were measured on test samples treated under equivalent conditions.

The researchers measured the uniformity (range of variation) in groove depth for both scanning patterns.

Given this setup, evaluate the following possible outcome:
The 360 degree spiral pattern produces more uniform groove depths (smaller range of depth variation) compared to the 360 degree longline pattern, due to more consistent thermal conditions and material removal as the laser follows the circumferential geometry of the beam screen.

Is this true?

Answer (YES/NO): YES